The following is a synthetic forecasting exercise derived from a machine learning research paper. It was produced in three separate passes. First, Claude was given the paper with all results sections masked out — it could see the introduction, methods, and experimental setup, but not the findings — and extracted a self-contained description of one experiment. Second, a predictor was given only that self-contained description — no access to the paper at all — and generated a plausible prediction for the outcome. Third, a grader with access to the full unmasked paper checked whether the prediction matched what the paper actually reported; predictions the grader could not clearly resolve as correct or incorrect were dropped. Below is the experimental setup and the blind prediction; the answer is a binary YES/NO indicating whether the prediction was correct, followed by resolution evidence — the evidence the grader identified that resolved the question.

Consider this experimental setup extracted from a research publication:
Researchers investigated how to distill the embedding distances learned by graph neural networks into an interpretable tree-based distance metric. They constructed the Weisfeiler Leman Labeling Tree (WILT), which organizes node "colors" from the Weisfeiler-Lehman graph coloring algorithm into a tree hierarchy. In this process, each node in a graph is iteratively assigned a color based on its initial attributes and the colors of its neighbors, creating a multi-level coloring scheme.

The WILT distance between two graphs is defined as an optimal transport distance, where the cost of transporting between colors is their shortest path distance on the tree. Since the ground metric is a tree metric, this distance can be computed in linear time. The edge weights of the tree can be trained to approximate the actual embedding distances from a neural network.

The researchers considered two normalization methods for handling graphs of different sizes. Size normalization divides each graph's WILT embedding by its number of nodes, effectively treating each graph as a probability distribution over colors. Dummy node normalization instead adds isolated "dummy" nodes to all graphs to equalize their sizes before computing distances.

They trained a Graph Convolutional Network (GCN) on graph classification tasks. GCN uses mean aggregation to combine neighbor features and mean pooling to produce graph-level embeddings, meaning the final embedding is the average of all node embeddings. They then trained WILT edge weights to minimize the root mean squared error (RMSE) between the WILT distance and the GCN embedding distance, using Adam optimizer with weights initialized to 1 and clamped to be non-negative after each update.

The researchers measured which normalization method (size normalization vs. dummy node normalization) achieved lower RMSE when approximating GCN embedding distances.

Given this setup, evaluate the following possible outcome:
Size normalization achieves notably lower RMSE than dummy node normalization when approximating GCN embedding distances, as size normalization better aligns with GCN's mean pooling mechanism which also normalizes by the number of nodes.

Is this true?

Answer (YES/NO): YES